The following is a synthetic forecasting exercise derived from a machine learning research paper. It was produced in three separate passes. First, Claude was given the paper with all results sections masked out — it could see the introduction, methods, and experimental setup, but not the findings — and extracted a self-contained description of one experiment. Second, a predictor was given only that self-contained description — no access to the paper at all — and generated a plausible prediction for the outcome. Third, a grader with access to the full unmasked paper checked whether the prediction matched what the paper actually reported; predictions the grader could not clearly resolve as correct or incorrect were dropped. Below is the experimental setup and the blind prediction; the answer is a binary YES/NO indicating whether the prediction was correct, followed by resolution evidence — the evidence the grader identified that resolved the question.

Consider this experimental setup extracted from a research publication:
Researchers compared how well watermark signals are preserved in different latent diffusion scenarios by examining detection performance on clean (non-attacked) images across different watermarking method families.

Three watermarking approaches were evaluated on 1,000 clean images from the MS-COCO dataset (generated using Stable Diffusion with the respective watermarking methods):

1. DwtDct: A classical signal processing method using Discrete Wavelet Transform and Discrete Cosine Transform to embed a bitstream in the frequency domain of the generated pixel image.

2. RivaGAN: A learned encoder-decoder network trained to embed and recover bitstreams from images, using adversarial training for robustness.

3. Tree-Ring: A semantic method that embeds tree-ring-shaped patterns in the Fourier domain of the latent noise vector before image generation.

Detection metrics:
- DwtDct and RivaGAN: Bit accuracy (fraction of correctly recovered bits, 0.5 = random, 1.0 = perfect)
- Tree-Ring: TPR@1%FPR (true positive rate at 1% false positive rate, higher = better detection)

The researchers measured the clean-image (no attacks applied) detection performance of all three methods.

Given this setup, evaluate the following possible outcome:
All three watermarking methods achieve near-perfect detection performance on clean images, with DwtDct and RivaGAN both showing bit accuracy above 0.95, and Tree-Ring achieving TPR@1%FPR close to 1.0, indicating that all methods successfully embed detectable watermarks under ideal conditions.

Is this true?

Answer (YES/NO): NO